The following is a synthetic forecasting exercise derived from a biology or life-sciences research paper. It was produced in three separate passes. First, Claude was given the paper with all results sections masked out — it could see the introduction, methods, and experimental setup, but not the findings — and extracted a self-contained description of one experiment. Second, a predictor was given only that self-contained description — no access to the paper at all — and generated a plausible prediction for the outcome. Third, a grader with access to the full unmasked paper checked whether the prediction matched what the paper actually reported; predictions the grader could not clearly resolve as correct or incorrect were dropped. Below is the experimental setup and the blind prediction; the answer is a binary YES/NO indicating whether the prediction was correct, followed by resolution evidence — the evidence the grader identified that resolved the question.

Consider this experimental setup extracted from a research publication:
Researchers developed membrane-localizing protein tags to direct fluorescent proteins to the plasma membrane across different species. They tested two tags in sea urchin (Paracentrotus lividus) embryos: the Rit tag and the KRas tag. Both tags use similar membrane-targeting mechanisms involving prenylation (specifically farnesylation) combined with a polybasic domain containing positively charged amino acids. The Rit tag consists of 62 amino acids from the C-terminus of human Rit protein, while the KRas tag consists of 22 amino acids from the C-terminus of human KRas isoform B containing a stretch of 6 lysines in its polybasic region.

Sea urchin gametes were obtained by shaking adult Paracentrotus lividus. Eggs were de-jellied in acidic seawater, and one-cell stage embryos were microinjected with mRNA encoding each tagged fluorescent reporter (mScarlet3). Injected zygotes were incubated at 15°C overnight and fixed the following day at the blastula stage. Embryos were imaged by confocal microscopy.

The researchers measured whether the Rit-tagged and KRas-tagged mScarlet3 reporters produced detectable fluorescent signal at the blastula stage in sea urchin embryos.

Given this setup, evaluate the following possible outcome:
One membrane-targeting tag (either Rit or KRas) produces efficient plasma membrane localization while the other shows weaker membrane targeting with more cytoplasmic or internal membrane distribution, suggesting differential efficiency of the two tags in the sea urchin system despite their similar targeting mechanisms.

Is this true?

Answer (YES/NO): NO